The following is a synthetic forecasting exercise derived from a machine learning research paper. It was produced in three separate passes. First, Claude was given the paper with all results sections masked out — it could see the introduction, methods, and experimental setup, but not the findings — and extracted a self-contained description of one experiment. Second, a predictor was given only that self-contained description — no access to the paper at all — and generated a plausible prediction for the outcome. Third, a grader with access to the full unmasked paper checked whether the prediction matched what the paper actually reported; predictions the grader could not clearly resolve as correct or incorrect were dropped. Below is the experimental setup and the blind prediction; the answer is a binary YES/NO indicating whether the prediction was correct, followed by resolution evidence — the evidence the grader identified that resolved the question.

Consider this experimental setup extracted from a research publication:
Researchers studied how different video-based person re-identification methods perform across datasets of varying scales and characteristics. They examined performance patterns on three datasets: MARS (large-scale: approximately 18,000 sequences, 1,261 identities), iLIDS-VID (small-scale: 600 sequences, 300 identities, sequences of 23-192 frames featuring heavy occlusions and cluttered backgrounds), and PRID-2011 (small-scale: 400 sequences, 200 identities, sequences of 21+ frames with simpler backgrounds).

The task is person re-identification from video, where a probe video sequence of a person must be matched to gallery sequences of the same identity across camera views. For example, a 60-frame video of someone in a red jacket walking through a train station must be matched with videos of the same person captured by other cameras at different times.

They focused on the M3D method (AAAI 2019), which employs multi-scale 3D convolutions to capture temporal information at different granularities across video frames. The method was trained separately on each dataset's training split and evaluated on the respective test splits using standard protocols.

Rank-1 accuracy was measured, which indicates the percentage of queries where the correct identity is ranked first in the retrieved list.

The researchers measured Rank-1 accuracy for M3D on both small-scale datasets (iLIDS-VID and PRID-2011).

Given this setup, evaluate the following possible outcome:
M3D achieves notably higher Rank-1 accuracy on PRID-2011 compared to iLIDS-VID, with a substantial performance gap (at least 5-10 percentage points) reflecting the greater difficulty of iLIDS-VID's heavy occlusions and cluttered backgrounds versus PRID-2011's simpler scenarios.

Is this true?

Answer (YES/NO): YES